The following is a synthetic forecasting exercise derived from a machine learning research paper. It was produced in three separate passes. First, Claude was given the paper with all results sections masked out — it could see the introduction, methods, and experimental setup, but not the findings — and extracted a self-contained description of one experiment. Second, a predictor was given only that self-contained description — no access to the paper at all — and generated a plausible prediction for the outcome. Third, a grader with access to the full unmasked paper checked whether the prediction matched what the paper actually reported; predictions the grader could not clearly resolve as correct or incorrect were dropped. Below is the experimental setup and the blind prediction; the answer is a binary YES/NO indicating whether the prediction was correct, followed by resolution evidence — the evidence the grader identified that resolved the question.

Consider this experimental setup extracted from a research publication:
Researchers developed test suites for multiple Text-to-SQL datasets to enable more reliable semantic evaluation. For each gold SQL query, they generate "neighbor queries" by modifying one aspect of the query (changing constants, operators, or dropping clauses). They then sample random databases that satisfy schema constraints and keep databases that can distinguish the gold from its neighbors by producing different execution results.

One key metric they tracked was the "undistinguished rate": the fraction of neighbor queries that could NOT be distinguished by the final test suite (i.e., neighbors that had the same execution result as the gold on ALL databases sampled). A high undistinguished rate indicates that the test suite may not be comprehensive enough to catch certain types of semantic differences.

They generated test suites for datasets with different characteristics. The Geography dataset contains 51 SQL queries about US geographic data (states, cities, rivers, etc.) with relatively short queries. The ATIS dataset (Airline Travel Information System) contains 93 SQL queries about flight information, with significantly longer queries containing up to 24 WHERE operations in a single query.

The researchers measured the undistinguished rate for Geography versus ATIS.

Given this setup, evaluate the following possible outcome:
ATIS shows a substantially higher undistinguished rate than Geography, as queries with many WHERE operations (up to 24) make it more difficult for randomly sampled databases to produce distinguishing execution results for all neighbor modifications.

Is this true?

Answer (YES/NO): NO